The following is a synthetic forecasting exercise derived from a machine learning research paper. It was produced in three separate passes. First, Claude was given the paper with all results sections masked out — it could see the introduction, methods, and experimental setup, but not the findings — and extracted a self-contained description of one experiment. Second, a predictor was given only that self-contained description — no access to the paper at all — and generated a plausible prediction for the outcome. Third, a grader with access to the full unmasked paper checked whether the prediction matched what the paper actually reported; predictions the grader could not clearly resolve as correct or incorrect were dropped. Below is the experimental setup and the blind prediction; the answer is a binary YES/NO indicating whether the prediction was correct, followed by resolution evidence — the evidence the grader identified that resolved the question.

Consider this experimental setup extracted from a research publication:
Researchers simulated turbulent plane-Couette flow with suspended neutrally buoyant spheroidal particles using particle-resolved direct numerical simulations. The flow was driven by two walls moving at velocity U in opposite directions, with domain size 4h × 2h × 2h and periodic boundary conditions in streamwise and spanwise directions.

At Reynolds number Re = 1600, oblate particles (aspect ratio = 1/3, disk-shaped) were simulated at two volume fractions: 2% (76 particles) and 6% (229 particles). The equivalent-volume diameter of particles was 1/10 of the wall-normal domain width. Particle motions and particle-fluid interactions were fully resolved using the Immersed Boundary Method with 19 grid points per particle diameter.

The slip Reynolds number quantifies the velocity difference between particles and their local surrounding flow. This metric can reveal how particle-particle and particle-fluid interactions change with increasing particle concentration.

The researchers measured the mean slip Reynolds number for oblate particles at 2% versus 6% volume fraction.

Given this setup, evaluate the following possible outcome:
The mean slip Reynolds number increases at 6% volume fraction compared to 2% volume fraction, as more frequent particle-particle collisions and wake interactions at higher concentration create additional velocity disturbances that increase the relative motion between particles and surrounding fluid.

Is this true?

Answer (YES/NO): NO